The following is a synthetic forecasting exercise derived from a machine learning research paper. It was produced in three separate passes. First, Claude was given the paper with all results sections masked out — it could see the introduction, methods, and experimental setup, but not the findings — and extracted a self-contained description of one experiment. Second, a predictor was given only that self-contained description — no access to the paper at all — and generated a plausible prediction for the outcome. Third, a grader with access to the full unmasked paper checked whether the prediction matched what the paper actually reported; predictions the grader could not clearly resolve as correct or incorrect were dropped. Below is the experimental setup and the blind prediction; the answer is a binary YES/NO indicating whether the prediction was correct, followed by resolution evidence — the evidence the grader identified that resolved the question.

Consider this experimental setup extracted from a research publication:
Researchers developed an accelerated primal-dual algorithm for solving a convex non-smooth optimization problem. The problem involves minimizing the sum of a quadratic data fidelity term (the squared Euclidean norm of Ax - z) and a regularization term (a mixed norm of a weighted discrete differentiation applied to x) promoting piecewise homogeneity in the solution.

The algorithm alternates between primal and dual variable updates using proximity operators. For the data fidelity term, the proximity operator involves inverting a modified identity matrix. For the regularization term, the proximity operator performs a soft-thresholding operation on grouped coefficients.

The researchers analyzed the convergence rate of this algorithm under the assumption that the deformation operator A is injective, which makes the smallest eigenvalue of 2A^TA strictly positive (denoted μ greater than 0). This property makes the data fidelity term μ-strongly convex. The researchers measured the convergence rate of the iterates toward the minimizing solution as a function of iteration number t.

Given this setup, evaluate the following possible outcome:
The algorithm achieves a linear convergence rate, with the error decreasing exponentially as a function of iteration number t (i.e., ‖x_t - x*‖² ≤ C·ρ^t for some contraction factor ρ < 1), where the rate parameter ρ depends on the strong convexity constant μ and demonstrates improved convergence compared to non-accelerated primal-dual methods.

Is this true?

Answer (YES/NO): NO